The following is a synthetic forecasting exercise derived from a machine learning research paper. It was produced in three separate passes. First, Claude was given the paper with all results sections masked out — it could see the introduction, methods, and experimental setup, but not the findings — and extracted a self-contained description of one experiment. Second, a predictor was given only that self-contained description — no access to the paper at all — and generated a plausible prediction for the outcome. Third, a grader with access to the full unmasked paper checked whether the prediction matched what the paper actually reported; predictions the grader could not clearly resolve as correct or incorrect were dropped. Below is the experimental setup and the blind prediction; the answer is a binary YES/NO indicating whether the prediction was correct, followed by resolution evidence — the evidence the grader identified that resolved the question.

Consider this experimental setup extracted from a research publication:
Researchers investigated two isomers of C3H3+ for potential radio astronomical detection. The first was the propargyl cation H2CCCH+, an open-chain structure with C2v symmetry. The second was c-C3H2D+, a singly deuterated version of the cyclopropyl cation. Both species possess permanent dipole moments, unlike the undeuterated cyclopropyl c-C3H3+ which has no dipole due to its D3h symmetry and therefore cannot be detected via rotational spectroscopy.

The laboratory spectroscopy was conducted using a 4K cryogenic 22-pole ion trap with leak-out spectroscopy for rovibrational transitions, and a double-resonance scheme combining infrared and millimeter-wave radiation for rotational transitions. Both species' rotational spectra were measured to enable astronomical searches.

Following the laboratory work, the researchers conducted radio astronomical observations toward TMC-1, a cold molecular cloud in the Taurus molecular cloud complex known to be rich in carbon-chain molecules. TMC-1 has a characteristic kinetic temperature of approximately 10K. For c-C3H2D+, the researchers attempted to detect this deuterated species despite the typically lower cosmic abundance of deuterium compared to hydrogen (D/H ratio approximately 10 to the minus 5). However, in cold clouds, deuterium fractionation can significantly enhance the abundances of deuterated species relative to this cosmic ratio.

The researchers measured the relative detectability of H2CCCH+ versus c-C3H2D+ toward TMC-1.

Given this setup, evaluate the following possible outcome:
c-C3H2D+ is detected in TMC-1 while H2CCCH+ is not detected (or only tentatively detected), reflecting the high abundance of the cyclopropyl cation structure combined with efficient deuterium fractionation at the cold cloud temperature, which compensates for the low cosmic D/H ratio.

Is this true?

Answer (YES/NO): NO